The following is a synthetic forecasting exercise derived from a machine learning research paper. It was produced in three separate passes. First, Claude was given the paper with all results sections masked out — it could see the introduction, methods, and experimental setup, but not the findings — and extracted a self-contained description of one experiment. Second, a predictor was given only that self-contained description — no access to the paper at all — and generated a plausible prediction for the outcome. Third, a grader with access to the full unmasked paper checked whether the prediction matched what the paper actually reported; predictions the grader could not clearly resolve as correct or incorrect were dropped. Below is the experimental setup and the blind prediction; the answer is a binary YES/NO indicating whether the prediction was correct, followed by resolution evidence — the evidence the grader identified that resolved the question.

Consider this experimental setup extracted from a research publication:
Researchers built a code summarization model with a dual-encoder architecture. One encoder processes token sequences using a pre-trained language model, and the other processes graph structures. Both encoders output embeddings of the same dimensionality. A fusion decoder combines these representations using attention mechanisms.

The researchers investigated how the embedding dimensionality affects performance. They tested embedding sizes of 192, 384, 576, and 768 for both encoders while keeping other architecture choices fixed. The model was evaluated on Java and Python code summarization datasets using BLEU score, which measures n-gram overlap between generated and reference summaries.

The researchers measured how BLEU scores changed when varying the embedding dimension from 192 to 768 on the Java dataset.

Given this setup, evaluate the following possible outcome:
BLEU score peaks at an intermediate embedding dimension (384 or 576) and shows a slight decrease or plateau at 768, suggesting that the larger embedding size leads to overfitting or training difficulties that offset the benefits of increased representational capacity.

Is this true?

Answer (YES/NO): NO